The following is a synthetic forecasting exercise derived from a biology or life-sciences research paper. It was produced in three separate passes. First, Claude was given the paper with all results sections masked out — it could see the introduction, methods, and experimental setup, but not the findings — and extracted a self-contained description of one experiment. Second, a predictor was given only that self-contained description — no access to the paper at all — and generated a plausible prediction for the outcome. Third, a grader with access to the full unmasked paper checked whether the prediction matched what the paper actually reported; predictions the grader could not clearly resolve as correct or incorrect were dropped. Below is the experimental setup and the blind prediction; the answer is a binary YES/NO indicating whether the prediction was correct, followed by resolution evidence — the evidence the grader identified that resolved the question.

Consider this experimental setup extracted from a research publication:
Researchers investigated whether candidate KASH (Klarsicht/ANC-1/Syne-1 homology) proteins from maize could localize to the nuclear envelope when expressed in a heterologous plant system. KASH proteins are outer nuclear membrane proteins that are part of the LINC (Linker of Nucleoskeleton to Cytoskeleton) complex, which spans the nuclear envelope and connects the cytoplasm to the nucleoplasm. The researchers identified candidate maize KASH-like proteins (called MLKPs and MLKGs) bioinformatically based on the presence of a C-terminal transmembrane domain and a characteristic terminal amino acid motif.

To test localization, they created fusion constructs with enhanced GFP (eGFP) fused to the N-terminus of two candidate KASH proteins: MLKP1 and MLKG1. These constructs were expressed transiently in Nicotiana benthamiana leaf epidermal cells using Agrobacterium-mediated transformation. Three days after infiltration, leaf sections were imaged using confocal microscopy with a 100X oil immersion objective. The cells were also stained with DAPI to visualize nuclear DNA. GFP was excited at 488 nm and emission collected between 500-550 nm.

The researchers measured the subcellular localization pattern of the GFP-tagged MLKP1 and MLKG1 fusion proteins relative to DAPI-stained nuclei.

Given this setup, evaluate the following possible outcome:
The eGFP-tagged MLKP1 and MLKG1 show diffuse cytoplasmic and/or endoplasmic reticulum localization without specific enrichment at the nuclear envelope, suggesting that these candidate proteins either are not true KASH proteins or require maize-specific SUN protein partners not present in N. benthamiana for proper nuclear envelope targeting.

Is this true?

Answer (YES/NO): NO